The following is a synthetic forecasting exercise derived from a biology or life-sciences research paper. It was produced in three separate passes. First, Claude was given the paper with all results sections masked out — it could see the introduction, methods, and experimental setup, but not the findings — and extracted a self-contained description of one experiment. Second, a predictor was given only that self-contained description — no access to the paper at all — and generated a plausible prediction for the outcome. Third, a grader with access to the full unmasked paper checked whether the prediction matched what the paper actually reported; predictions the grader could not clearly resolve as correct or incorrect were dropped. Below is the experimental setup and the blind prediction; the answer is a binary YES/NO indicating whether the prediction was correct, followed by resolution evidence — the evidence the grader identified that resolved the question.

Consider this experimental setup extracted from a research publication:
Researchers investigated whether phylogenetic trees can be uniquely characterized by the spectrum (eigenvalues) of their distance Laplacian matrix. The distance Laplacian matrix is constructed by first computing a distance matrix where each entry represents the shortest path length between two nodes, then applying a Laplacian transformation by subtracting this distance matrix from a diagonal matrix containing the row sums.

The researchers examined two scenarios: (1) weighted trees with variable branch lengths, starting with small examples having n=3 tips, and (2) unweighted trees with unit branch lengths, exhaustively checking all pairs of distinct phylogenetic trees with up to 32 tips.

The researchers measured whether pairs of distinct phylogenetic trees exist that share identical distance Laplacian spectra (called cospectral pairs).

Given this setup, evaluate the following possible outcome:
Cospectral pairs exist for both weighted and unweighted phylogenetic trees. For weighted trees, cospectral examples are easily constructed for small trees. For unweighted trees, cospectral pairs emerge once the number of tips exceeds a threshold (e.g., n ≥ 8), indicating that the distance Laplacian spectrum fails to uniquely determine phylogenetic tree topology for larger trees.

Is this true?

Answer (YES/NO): NO